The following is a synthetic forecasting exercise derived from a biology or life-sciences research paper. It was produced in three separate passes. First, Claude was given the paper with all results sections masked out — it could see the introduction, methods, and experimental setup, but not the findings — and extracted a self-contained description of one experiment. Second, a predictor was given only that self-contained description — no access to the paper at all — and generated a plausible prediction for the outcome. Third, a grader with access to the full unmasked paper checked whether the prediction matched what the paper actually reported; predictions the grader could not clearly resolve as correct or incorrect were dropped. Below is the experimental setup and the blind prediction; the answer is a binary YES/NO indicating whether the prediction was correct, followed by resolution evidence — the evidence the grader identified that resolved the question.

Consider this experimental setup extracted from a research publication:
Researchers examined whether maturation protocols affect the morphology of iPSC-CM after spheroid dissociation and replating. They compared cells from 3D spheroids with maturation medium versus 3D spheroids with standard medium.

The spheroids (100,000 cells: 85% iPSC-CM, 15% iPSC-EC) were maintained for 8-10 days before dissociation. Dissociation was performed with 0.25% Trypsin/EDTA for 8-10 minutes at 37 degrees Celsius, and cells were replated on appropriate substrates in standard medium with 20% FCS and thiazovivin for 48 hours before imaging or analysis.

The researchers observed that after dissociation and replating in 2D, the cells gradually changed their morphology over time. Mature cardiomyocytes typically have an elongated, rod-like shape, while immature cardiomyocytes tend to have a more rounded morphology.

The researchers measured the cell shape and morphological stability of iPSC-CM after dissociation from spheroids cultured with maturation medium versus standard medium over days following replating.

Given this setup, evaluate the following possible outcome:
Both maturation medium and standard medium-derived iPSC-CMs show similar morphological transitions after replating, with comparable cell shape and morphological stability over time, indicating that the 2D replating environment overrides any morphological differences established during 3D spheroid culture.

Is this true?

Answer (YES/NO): NO